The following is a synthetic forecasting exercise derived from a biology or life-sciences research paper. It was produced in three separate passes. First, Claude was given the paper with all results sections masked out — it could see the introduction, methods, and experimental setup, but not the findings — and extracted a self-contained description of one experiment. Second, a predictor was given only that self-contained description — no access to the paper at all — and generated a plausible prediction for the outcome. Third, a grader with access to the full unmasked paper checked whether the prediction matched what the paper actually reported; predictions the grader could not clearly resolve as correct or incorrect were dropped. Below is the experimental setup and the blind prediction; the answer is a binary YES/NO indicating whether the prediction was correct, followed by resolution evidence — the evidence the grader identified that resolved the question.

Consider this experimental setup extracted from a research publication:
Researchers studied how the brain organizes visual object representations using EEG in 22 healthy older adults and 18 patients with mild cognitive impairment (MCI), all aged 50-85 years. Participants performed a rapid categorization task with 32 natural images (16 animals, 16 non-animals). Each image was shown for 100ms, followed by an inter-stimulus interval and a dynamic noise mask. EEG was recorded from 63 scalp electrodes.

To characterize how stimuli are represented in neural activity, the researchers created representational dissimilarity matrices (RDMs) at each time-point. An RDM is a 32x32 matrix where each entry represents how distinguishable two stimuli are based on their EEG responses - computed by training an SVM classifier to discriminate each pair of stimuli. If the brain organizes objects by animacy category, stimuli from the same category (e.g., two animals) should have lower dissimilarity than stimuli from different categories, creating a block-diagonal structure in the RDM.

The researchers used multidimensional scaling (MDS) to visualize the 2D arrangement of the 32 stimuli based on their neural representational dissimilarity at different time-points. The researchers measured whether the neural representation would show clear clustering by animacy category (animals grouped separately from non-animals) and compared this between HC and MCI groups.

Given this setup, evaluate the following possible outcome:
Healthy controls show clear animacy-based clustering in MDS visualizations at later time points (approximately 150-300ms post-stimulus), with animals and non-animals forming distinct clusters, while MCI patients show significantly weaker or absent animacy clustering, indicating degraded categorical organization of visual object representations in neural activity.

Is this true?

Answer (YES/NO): NO